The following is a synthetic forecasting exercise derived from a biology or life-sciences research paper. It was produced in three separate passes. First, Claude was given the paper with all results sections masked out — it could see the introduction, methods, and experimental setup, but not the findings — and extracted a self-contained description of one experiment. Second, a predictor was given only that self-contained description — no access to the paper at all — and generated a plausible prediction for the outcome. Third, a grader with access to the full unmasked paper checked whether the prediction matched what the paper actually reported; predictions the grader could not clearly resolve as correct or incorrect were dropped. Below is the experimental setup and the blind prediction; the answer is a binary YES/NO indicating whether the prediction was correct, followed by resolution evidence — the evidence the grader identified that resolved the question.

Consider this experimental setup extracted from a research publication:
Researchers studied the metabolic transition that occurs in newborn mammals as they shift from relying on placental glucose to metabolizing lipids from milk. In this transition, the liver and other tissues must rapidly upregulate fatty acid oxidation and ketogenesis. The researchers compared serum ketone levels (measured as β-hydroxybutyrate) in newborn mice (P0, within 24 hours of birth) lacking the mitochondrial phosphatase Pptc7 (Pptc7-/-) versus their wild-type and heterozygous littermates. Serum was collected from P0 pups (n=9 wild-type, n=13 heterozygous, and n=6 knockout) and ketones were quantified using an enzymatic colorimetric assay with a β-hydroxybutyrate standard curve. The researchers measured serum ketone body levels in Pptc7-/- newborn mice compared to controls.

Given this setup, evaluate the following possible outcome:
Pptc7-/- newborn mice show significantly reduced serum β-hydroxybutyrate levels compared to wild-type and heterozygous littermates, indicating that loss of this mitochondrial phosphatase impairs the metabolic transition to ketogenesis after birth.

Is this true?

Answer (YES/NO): YES